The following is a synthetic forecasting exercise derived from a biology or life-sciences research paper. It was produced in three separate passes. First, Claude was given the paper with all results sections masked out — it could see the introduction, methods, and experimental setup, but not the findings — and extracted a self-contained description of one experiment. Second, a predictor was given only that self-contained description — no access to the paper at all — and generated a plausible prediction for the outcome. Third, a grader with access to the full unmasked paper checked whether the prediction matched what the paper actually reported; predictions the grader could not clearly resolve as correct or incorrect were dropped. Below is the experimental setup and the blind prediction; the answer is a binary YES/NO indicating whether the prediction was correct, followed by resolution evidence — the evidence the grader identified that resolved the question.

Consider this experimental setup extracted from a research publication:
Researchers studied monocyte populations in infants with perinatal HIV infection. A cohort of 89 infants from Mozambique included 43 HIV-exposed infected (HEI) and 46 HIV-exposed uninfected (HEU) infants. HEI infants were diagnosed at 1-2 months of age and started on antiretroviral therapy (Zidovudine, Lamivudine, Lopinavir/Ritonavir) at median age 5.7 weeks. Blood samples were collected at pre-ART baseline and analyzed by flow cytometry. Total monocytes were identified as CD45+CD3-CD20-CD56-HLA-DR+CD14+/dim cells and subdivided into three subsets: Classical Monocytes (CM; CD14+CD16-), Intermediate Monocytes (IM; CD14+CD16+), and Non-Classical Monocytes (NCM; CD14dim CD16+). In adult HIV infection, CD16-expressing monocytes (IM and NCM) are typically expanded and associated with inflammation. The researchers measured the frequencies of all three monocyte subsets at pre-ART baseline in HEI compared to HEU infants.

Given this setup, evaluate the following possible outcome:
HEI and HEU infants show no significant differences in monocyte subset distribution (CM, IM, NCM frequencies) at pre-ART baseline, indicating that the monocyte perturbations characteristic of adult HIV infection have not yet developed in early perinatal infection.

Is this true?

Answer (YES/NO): YES